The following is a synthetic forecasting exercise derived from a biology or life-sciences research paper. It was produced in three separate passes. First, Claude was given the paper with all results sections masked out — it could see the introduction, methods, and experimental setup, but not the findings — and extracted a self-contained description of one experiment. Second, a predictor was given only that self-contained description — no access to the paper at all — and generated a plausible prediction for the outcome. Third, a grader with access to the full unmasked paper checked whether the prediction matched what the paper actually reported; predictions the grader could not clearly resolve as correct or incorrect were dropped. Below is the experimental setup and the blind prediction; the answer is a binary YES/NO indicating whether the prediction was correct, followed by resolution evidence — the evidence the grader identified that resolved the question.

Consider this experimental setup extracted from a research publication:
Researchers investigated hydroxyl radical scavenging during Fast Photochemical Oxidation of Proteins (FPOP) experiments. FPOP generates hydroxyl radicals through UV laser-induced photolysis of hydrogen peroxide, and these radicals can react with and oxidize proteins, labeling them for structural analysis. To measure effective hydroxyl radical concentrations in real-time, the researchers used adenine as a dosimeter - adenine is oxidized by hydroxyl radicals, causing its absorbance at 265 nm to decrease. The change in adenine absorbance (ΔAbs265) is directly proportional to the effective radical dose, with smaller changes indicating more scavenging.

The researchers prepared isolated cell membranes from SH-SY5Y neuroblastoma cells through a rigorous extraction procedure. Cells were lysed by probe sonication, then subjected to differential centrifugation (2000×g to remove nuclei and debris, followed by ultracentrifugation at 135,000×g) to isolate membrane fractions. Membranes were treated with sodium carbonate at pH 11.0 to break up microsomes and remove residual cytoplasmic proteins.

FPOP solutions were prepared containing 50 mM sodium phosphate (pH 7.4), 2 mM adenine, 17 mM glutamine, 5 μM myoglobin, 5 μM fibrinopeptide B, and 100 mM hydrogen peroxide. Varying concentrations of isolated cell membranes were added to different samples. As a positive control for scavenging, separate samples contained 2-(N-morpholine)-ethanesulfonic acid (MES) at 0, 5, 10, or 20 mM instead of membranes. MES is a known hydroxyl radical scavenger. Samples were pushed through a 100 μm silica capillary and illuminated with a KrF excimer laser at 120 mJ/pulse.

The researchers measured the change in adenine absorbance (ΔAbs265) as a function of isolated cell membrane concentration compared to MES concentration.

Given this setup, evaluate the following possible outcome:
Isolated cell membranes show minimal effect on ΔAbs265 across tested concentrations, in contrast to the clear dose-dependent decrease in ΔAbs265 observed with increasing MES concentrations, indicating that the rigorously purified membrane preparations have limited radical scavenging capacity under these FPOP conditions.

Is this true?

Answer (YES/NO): YES